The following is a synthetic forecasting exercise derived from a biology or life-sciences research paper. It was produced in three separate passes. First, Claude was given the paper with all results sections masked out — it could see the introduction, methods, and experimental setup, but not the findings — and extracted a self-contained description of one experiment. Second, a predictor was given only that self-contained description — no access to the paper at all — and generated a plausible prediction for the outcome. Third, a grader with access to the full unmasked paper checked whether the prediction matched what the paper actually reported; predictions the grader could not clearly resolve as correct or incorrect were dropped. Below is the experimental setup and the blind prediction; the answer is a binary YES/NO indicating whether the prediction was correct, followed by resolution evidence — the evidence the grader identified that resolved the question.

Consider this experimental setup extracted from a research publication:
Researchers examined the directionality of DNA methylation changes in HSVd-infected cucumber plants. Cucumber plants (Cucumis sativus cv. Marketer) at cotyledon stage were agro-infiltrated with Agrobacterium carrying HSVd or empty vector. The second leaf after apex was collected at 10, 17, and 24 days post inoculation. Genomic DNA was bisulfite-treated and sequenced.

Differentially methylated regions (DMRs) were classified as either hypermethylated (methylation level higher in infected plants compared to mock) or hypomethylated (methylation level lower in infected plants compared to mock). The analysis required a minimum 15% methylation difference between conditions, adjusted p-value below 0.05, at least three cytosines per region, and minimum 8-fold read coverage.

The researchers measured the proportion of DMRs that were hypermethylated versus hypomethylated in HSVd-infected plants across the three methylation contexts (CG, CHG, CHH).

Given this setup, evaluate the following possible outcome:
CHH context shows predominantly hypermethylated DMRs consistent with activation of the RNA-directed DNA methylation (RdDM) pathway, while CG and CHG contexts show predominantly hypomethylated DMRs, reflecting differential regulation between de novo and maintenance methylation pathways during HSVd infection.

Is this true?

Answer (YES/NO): NO